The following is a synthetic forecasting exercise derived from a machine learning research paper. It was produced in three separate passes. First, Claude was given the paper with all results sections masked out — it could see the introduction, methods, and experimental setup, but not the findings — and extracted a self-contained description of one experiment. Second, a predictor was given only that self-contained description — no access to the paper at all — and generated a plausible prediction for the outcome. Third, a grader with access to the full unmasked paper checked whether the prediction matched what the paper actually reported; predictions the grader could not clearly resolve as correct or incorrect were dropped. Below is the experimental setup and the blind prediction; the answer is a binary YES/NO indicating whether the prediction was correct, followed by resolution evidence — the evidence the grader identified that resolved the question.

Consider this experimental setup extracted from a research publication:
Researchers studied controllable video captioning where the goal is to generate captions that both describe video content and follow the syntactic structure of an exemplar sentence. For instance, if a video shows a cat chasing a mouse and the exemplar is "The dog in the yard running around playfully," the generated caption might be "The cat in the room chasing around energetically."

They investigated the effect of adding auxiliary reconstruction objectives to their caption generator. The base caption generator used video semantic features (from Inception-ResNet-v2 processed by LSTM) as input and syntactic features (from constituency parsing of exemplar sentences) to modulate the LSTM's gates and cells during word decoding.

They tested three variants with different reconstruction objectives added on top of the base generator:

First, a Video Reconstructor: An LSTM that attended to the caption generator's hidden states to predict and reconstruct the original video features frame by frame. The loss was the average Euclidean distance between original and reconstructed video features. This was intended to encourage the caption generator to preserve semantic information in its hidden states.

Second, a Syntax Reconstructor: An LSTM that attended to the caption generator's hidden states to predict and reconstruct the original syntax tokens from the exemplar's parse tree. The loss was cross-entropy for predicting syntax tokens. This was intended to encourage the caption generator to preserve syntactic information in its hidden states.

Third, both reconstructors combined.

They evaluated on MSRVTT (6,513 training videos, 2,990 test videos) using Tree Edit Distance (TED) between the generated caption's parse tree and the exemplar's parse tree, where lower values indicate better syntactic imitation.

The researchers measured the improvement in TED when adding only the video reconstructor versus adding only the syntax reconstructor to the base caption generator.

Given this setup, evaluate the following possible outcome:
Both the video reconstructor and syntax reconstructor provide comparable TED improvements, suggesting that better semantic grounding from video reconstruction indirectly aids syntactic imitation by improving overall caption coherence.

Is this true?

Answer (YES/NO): YES